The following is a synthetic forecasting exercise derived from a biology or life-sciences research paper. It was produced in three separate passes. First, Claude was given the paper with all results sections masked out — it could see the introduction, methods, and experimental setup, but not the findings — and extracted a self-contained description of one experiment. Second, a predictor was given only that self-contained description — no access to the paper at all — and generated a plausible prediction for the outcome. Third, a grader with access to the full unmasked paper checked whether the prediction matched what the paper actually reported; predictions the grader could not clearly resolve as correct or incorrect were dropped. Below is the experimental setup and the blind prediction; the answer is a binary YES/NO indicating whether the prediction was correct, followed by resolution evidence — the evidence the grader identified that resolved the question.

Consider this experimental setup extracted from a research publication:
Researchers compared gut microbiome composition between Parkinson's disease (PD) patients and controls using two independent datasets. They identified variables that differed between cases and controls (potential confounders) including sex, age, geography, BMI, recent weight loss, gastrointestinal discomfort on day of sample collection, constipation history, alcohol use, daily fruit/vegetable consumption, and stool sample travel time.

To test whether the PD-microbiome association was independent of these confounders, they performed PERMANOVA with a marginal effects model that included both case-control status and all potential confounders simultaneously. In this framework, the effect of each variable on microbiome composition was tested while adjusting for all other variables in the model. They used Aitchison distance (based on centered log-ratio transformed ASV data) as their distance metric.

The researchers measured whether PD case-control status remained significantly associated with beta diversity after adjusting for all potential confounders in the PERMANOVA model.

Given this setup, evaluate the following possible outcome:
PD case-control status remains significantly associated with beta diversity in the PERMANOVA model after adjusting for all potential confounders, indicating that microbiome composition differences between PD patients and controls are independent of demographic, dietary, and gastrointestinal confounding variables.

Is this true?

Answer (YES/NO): YES